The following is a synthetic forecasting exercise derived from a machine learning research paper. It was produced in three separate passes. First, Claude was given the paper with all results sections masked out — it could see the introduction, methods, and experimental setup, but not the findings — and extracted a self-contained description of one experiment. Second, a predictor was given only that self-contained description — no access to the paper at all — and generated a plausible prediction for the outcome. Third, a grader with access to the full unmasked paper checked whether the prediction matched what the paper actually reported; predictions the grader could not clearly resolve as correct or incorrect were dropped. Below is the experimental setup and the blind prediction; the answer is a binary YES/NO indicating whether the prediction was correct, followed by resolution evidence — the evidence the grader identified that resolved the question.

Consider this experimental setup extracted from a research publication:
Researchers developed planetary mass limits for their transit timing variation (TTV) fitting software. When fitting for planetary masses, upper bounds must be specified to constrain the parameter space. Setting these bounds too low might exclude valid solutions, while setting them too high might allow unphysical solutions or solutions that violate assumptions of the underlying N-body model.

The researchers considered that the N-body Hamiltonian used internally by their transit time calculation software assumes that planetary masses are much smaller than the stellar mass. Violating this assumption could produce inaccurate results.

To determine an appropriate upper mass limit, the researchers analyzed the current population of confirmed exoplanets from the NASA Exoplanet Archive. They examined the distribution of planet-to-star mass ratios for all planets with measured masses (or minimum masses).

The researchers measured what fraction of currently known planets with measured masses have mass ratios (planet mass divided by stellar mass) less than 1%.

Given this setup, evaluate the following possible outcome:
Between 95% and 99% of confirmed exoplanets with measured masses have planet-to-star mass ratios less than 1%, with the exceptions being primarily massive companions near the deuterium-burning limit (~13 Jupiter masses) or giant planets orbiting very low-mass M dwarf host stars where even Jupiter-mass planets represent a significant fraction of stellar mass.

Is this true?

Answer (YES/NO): YES